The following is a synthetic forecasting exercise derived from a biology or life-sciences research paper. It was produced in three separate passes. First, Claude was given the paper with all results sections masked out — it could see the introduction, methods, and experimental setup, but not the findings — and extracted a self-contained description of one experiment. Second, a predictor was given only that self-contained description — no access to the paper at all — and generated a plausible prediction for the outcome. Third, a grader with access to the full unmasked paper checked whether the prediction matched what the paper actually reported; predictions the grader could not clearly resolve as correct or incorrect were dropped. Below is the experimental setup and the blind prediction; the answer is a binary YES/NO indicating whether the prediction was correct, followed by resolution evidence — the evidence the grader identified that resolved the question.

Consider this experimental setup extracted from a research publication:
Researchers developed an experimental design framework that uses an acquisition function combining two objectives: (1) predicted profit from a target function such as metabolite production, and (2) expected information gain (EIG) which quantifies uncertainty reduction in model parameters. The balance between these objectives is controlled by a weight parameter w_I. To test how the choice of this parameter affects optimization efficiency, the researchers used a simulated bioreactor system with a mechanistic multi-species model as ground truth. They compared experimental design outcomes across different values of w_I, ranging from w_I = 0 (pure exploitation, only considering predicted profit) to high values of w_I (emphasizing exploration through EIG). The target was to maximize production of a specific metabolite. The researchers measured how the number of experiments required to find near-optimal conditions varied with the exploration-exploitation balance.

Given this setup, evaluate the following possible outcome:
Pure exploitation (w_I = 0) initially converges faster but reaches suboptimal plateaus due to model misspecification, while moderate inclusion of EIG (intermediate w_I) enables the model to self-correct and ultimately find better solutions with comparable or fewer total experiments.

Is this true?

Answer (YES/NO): NO